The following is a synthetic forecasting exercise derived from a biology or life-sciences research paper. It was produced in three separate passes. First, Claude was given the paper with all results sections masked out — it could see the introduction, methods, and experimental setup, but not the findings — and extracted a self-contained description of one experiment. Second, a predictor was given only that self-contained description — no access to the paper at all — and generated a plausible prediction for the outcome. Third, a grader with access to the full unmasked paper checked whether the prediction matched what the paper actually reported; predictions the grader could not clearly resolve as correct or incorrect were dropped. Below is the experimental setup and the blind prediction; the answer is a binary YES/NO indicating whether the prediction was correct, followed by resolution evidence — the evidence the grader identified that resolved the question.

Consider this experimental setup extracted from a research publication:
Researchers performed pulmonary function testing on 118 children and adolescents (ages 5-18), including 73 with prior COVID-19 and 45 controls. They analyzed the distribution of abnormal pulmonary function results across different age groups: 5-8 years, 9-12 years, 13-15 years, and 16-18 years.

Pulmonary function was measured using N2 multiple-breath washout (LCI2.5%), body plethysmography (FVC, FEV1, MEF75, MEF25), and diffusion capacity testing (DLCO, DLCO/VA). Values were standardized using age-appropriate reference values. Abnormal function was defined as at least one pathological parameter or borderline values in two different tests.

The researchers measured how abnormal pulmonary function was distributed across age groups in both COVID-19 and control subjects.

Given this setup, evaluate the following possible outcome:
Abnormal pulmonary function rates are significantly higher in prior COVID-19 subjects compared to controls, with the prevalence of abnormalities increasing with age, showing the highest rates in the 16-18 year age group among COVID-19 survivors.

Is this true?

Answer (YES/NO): NO